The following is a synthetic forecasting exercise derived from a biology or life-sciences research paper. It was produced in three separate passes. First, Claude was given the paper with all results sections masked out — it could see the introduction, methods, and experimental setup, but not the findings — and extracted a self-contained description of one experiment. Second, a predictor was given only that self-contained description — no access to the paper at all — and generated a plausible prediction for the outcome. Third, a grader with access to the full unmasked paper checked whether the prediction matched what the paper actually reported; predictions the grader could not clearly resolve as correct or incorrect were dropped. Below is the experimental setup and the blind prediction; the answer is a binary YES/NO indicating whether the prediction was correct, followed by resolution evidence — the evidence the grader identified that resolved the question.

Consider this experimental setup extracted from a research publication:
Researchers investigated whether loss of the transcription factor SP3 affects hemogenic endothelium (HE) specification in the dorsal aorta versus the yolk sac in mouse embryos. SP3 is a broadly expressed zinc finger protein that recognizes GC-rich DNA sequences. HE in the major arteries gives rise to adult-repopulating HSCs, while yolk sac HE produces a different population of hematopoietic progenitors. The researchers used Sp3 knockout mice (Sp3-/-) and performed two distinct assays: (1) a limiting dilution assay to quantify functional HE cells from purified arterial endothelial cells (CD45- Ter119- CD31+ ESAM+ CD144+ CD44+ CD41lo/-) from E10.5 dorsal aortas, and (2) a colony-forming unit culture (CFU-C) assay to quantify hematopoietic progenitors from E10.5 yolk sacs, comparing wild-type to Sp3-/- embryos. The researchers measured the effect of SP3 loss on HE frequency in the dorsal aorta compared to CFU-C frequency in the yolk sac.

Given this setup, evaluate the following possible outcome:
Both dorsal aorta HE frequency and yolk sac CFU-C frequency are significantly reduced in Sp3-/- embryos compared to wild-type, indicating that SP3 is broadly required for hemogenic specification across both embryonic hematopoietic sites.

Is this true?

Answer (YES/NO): NO